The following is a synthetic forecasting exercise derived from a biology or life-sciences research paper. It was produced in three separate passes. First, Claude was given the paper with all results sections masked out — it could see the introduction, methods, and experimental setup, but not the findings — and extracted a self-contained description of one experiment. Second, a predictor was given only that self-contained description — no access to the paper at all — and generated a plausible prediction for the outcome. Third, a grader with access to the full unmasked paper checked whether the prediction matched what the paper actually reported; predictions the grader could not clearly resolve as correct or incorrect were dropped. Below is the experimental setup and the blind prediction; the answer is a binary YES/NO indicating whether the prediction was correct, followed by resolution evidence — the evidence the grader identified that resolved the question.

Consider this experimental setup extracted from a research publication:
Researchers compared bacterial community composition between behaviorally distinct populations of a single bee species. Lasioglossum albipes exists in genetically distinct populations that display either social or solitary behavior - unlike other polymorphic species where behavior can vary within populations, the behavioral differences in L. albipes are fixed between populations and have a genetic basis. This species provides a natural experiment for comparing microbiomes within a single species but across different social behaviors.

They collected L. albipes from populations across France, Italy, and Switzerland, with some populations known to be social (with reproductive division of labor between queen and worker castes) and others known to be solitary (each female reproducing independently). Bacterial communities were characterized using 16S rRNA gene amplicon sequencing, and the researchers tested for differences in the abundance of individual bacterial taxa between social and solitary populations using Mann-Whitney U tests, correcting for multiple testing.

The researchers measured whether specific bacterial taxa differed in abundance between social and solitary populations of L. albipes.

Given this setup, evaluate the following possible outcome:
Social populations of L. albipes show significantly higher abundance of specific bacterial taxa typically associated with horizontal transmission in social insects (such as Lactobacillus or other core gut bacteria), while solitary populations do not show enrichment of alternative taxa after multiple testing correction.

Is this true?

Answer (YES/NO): YES